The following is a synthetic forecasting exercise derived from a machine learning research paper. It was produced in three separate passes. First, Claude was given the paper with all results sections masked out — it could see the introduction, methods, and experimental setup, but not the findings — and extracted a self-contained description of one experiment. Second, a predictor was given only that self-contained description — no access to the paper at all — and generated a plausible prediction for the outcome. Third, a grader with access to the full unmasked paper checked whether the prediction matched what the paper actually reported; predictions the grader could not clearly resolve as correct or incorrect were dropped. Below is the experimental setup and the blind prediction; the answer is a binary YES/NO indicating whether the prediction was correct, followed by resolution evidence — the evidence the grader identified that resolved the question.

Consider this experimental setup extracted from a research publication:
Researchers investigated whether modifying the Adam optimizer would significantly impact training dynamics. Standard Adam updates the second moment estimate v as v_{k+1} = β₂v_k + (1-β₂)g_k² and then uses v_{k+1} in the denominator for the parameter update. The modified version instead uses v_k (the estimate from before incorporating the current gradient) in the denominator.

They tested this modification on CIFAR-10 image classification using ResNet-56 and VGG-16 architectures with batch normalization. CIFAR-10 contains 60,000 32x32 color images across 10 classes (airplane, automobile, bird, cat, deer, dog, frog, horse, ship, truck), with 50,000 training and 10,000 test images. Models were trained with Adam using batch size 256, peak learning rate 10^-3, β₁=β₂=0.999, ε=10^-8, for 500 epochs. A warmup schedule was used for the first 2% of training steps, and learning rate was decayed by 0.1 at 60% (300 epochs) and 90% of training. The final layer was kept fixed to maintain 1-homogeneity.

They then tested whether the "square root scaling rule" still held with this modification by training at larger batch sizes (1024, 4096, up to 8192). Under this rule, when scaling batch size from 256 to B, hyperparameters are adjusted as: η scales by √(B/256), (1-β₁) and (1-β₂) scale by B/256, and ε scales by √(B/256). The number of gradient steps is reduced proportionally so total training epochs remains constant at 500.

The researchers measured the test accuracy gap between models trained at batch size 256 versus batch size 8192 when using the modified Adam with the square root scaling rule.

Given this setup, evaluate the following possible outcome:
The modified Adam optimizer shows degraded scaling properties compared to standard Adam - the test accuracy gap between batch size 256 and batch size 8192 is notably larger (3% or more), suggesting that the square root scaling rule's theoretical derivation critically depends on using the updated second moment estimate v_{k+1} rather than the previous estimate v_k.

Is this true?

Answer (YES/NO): NO